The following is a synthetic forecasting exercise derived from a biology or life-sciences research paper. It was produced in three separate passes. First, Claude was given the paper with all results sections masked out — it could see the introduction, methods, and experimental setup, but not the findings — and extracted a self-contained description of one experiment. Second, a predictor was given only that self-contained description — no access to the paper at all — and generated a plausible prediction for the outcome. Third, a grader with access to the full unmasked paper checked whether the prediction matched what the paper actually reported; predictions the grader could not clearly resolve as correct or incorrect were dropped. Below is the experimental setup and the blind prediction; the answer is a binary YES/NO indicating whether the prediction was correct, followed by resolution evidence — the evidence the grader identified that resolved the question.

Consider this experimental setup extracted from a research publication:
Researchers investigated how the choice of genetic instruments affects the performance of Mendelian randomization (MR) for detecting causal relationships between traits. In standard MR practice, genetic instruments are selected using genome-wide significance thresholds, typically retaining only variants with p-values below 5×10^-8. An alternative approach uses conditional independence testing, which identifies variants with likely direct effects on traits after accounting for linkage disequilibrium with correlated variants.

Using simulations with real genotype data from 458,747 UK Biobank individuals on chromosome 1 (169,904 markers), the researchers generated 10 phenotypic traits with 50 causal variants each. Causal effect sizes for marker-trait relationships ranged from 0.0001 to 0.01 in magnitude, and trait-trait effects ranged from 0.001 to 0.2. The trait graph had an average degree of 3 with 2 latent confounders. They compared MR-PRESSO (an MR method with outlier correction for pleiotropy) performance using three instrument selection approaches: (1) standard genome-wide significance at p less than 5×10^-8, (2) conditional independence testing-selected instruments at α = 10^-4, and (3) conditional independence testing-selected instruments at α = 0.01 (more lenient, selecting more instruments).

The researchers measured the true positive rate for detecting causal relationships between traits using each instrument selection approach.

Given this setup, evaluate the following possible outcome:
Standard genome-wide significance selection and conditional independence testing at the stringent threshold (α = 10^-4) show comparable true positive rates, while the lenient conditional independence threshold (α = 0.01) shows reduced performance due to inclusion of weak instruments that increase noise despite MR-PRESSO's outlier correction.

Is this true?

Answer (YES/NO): NO